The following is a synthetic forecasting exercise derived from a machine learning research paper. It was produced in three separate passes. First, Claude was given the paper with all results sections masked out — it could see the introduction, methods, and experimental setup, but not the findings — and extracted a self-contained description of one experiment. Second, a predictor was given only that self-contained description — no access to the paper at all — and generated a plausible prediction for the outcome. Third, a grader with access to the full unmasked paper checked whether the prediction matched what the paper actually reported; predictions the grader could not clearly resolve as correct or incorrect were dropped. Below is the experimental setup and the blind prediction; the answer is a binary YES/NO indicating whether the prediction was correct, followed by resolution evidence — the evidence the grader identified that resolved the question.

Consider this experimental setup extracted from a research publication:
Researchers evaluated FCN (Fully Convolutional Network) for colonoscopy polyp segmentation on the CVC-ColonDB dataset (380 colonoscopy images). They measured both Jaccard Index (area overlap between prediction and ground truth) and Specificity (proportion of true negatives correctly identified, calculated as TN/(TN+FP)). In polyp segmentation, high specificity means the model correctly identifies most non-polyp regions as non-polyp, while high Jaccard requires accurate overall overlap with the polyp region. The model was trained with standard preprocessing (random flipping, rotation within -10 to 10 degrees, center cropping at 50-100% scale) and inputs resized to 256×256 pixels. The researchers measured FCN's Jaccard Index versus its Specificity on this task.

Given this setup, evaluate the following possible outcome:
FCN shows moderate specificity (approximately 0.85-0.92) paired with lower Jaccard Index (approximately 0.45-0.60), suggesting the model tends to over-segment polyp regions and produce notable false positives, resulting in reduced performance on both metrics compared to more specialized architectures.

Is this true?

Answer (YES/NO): NO